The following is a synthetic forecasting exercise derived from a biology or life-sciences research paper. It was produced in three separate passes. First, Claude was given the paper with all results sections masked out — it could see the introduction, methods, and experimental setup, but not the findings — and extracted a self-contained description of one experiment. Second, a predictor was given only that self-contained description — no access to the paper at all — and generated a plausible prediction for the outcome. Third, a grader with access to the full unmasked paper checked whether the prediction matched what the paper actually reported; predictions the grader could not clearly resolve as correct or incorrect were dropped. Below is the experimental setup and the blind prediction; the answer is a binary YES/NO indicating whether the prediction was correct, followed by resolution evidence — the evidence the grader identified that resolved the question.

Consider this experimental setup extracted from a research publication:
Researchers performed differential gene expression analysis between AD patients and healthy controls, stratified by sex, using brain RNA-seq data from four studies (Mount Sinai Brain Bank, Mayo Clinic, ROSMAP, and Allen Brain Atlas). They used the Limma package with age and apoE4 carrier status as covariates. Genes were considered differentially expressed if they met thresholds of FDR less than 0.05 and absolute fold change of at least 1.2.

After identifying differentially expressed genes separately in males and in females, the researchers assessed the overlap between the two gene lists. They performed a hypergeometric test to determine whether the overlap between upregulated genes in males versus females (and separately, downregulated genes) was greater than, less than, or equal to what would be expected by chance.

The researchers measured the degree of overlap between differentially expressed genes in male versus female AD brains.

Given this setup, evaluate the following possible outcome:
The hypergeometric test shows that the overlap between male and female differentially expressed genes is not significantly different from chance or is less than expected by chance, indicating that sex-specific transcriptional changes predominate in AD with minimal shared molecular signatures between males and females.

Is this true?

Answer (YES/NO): NO